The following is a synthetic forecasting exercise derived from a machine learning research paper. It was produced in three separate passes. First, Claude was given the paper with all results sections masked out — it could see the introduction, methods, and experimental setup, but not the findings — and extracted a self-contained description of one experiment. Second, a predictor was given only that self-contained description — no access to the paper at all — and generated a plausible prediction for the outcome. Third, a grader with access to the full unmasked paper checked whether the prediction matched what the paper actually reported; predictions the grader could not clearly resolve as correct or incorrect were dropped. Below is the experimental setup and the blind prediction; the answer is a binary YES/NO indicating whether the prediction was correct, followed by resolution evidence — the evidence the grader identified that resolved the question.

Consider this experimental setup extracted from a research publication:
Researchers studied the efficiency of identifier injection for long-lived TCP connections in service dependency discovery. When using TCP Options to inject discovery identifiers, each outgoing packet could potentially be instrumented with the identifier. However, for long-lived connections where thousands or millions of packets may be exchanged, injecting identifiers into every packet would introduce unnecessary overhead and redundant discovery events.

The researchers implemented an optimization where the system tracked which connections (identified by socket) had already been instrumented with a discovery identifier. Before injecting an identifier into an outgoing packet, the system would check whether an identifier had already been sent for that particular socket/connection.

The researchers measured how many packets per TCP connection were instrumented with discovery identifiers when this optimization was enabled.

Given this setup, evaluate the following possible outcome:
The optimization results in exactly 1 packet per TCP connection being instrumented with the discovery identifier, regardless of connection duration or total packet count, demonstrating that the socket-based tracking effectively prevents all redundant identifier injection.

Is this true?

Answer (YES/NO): YES